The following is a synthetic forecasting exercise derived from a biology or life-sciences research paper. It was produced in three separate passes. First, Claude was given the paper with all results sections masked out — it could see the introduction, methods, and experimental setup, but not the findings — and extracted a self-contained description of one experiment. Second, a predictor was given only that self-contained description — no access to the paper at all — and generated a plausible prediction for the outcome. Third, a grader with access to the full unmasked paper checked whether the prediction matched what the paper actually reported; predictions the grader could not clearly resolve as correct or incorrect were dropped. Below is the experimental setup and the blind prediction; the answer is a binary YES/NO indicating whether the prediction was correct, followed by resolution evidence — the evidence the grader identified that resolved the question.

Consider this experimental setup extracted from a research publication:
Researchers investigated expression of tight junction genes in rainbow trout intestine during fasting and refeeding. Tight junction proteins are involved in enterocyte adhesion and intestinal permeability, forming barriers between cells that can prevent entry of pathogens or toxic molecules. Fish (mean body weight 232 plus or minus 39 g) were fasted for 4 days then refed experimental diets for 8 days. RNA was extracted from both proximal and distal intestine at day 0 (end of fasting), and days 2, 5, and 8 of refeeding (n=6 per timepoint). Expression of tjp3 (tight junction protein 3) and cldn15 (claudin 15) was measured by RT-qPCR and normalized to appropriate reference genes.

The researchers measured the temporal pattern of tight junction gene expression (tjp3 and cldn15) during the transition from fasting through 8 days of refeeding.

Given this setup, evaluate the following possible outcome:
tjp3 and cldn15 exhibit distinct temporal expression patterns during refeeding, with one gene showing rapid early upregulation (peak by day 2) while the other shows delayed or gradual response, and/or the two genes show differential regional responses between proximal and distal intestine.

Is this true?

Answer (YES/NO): YES